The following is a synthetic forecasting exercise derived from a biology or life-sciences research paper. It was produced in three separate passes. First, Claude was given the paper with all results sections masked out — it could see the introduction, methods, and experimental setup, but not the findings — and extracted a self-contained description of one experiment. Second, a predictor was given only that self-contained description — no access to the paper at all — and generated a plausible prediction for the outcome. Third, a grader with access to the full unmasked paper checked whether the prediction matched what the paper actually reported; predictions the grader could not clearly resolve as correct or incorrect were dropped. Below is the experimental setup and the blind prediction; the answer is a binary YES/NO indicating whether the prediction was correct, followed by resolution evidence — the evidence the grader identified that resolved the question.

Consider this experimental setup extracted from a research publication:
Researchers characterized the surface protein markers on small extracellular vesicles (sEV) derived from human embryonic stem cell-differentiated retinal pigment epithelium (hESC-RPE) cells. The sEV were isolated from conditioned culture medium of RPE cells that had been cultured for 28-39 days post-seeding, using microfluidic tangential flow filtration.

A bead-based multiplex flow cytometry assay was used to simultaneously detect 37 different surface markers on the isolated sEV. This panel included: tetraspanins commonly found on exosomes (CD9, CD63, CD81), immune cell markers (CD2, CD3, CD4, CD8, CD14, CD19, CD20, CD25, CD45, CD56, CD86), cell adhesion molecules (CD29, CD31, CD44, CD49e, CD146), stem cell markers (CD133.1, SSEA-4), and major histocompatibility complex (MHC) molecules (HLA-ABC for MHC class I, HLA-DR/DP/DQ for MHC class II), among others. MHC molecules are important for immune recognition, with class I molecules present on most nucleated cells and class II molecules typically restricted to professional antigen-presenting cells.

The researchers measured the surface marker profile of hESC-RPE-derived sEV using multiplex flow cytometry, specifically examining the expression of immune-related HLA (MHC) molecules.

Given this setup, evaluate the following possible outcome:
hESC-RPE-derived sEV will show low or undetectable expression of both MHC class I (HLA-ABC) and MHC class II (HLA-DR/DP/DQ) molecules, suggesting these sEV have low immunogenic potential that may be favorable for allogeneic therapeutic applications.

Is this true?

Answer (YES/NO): YES